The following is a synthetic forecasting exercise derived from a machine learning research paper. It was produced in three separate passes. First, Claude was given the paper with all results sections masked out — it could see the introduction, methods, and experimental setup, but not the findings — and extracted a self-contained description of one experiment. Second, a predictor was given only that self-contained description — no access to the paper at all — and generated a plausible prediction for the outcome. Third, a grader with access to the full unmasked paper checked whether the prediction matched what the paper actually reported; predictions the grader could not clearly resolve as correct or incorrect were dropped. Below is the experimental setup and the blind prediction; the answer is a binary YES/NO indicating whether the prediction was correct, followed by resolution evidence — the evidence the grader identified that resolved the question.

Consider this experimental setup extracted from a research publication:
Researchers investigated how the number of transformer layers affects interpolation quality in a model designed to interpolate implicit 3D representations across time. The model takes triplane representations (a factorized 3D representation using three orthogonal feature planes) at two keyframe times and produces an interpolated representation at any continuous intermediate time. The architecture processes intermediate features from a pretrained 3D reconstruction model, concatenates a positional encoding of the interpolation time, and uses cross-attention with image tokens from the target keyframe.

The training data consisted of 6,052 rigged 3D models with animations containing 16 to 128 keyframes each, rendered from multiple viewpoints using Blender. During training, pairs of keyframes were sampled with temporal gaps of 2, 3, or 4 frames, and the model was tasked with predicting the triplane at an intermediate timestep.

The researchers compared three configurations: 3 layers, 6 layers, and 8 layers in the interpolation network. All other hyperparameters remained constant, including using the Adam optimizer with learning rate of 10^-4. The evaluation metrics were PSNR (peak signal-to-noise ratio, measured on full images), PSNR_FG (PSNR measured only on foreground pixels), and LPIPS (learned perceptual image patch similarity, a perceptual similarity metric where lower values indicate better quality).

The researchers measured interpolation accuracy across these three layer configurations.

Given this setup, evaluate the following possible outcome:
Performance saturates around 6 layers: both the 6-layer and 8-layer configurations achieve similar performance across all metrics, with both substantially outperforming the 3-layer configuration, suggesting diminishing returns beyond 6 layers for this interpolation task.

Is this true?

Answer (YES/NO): YES